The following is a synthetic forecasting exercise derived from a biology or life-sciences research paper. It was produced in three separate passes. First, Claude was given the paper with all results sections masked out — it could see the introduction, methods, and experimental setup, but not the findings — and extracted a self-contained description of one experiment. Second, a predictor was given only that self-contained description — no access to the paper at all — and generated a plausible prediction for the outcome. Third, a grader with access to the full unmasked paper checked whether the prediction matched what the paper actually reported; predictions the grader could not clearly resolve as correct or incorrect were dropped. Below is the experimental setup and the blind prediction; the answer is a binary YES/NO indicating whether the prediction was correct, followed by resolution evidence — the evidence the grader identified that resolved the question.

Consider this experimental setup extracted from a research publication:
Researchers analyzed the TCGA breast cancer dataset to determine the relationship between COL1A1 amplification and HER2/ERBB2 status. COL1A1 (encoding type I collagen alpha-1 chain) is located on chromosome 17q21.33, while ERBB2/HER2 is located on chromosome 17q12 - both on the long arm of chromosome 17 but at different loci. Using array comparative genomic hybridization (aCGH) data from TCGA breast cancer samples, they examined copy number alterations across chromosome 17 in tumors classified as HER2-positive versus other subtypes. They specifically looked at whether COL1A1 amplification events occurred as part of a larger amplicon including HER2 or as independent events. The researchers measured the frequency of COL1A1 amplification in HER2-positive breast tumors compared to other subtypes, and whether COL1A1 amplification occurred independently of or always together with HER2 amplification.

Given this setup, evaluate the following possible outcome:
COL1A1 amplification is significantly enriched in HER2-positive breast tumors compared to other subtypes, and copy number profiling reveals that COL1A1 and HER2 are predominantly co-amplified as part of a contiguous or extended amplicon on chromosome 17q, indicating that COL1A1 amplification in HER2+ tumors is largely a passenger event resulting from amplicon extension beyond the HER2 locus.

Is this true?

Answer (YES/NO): NO